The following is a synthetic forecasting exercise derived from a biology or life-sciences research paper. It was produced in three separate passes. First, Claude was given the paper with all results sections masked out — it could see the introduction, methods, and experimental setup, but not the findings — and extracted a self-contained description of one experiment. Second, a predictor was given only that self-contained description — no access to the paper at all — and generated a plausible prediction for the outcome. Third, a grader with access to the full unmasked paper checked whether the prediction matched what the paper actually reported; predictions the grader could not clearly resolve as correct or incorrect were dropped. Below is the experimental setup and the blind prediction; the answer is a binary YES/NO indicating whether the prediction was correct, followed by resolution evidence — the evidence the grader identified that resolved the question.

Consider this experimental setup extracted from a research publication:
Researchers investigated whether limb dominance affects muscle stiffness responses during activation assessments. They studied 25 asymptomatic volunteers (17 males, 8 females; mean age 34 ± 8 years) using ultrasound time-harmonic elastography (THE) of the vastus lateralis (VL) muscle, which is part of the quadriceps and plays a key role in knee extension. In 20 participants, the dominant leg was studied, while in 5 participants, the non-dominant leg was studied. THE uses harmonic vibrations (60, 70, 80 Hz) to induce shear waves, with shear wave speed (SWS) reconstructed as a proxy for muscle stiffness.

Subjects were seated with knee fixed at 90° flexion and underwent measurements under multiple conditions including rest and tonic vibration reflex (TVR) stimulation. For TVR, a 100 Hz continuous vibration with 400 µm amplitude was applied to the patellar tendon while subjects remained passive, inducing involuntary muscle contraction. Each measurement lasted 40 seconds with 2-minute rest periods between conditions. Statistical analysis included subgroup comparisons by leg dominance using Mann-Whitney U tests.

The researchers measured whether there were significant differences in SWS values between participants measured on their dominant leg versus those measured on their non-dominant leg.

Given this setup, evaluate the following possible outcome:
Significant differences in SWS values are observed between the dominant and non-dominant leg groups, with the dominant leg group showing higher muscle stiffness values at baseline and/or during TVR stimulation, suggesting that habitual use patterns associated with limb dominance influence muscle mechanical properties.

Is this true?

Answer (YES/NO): NO